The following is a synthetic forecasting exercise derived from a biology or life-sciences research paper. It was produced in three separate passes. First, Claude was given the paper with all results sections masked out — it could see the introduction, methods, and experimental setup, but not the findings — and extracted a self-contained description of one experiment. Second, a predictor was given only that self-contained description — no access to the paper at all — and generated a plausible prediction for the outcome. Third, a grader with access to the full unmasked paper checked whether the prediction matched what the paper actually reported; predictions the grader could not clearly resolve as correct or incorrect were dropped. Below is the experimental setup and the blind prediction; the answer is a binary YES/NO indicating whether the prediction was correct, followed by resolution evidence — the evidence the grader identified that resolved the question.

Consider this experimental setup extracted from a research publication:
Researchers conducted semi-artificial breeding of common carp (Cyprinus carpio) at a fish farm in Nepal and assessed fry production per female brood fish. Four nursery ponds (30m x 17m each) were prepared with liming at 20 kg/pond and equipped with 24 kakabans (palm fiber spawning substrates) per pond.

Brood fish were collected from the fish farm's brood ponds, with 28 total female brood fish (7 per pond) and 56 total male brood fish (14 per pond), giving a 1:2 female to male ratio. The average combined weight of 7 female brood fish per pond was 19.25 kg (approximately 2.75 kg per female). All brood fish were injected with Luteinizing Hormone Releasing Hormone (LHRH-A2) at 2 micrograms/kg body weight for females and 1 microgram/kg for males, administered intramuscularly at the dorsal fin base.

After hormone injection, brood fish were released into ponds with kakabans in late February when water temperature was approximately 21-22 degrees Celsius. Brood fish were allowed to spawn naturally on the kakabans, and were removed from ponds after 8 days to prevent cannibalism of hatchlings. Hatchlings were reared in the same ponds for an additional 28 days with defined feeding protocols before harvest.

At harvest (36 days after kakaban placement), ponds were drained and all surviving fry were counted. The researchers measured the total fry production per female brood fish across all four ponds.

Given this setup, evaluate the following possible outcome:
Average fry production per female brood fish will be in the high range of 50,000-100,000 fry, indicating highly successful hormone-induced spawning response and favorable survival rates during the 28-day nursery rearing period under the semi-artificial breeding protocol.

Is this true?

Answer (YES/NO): NO